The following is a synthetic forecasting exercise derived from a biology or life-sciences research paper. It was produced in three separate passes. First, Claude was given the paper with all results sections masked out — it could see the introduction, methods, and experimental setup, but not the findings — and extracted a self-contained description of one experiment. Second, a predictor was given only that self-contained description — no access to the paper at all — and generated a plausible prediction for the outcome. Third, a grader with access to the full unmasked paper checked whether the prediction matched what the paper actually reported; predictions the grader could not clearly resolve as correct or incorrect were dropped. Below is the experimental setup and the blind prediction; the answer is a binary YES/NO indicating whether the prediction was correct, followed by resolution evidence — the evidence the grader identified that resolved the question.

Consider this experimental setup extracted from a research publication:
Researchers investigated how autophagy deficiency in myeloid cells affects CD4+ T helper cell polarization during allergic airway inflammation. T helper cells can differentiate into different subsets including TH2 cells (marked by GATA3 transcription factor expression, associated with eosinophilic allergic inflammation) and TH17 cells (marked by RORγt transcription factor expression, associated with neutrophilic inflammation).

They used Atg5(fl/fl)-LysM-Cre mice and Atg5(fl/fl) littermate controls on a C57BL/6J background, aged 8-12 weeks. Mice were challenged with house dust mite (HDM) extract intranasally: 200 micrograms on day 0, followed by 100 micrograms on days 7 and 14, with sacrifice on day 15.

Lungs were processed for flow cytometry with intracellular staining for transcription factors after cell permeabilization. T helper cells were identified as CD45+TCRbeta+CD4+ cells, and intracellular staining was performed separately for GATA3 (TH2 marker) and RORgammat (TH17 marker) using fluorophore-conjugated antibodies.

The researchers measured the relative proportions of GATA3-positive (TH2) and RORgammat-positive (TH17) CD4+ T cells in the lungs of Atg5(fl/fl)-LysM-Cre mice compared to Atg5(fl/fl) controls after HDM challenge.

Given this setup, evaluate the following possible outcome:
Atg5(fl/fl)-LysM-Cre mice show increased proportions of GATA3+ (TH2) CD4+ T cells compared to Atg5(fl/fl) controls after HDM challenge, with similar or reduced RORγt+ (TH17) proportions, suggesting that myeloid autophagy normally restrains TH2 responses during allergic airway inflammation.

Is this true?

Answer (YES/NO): NO